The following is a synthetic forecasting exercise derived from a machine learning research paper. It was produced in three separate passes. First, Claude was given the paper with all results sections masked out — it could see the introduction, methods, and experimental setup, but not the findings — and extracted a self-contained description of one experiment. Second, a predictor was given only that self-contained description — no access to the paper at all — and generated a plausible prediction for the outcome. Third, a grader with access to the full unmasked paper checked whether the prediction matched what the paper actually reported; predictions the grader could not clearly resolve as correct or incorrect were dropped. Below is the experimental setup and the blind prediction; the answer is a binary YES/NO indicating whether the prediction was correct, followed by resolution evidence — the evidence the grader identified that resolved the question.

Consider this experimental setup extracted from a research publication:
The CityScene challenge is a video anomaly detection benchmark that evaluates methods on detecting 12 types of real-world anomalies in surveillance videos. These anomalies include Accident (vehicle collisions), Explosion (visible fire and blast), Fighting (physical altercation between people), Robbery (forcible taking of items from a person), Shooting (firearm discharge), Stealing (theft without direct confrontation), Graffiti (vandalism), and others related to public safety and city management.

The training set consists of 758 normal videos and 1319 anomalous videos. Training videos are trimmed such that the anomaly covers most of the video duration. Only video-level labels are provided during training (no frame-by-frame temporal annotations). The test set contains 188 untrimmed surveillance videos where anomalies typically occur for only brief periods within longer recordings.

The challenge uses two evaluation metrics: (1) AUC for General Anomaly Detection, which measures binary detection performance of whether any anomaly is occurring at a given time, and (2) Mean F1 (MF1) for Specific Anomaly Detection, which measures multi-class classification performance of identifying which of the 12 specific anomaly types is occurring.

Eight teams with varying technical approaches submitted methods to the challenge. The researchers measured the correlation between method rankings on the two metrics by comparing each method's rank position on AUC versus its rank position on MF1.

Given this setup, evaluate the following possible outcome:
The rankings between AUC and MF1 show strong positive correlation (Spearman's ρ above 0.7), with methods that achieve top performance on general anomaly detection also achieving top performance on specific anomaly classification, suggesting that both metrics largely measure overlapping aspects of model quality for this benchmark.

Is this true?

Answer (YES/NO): NO